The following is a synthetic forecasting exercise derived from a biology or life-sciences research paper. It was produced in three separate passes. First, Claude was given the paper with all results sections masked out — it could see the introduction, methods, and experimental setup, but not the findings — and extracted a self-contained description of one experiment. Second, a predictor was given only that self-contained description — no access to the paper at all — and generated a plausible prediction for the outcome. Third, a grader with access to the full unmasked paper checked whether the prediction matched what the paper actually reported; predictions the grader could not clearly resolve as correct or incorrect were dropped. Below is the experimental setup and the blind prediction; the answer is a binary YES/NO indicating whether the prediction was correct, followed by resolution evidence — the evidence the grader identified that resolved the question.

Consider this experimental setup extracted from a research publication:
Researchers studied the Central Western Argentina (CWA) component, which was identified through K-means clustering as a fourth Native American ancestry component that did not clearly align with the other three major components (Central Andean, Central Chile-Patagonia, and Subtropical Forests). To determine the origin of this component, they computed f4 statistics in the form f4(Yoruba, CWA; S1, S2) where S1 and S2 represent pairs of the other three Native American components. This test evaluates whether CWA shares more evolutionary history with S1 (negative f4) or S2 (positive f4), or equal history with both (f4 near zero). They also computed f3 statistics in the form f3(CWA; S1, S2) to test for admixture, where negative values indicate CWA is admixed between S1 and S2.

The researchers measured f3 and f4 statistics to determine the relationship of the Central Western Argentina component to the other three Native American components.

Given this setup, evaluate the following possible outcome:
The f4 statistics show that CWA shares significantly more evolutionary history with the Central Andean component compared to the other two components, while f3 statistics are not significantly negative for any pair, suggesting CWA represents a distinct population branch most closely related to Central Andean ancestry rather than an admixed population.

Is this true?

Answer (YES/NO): NO